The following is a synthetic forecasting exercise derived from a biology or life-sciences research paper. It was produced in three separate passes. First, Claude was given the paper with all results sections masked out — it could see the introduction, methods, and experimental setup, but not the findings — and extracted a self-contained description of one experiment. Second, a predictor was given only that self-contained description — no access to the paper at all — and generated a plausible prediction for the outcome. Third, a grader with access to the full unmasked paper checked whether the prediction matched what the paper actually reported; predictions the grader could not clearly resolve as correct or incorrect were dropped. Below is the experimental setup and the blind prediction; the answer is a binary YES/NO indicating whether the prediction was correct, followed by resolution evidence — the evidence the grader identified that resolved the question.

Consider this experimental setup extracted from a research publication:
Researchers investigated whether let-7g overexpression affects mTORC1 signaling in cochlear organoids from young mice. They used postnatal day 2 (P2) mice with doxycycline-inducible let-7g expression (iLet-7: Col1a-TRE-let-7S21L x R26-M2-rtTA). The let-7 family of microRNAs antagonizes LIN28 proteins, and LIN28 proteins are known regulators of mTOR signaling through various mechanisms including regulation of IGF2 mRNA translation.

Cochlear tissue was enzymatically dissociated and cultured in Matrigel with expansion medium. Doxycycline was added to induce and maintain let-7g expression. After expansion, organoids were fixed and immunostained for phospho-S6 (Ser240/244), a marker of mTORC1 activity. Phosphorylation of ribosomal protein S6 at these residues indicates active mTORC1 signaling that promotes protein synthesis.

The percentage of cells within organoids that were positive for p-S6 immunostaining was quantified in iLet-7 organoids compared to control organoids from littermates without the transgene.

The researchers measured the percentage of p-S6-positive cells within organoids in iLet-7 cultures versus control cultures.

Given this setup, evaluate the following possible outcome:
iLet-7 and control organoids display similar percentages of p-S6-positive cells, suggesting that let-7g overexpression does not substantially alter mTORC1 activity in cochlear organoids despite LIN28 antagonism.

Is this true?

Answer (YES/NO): NO